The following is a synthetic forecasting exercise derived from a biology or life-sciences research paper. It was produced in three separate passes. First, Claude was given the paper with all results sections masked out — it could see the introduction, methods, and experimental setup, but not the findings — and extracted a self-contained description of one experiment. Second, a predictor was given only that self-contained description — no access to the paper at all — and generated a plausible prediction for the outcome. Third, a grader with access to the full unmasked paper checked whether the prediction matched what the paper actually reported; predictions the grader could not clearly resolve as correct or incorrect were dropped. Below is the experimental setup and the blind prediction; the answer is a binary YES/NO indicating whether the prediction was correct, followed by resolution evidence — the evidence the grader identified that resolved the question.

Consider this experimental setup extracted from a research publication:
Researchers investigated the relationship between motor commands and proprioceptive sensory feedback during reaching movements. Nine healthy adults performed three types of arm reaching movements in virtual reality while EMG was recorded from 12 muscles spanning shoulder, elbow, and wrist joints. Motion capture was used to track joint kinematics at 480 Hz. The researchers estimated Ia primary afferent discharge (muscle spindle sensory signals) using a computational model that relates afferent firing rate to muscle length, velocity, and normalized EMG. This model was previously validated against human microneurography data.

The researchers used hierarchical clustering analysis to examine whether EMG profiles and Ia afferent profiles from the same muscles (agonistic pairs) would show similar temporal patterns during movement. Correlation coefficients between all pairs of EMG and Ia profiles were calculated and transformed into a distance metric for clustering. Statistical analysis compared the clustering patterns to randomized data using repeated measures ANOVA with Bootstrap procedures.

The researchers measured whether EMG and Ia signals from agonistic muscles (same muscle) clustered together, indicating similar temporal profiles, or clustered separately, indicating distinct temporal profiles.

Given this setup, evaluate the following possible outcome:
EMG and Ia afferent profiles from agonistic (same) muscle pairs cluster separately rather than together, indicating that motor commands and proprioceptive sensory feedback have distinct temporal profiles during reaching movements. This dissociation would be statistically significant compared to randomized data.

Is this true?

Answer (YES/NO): YES